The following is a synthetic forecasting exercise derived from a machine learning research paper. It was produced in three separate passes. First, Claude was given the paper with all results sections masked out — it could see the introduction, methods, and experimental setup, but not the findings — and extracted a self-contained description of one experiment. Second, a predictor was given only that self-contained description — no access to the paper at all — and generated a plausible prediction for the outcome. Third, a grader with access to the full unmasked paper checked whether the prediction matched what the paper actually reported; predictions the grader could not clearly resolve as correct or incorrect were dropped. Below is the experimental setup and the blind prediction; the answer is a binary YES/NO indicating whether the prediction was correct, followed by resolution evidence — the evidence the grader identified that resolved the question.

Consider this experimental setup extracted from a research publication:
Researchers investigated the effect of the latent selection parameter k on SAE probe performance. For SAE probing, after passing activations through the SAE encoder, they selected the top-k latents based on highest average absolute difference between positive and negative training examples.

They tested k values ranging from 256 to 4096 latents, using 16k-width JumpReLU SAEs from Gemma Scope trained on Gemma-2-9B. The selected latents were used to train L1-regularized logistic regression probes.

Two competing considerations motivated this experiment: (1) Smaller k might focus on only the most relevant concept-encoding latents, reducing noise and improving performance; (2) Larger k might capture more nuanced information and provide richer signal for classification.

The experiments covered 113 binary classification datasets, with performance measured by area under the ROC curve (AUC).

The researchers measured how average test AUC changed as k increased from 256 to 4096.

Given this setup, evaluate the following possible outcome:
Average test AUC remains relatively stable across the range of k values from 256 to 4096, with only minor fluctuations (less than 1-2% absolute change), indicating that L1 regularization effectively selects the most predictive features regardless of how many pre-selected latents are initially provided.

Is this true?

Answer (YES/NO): NO